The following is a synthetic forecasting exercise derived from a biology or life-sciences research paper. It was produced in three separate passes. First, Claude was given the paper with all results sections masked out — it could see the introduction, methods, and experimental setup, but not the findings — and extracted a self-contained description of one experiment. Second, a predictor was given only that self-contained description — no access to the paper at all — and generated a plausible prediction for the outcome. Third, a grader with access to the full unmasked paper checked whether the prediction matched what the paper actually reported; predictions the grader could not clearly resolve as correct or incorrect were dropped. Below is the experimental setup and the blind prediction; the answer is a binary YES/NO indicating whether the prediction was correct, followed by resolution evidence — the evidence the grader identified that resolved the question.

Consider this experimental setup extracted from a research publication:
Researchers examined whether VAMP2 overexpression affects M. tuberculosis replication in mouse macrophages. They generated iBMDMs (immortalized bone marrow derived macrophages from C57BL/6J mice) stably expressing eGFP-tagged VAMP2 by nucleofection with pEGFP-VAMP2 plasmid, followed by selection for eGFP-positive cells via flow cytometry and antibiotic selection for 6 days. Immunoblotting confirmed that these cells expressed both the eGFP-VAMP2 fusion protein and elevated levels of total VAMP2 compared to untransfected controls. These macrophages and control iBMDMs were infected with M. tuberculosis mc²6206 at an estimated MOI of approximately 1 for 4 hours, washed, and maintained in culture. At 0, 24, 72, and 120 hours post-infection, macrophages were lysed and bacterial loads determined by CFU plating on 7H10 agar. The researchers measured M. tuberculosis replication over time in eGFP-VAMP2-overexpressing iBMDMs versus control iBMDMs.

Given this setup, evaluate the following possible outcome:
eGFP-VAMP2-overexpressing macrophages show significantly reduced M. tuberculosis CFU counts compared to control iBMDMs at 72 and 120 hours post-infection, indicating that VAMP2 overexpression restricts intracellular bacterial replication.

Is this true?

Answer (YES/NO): NO